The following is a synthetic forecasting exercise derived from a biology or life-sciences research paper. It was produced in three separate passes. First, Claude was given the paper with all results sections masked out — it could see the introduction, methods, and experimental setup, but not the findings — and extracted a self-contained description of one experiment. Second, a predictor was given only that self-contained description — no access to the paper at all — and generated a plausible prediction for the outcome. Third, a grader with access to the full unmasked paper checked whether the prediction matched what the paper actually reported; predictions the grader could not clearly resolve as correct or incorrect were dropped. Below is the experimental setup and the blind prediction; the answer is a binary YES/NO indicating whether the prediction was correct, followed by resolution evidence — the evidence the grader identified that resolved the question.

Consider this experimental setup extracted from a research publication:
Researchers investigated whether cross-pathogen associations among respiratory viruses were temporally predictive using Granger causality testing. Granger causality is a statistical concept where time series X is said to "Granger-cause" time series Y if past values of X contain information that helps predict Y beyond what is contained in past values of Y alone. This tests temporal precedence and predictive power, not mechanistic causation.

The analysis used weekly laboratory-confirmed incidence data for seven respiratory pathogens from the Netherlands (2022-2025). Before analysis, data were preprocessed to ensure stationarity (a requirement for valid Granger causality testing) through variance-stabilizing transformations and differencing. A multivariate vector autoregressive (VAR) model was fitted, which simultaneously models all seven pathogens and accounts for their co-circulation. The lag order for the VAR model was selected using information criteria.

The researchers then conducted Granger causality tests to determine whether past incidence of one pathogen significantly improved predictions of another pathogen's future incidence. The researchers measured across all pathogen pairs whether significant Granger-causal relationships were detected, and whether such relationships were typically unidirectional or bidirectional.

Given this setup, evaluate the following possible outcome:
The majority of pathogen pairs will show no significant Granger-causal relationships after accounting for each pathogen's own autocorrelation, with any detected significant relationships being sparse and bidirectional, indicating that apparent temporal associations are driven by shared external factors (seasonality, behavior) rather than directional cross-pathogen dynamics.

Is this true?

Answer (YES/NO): NO